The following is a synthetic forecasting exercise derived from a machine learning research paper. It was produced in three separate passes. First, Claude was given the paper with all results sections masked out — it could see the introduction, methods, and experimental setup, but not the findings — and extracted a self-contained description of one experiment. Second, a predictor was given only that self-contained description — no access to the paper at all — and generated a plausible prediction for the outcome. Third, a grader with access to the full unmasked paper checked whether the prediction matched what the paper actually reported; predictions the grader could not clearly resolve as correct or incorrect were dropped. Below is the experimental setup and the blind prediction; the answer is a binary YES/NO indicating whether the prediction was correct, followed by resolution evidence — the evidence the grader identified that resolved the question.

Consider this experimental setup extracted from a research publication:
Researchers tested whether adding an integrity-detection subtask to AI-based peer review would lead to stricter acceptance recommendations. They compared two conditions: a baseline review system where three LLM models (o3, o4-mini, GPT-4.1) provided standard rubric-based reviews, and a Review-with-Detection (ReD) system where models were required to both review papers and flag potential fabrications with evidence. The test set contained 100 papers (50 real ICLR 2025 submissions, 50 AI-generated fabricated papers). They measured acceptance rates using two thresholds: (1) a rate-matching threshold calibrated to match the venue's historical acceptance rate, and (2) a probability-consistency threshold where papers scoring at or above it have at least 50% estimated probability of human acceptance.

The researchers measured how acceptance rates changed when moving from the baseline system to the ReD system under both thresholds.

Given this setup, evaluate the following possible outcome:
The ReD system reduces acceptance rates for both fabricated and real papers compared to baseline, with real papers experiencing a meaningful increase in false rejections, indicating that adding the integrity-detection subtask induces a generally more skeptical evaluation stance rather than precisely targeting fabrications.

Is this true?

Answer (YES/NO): NO